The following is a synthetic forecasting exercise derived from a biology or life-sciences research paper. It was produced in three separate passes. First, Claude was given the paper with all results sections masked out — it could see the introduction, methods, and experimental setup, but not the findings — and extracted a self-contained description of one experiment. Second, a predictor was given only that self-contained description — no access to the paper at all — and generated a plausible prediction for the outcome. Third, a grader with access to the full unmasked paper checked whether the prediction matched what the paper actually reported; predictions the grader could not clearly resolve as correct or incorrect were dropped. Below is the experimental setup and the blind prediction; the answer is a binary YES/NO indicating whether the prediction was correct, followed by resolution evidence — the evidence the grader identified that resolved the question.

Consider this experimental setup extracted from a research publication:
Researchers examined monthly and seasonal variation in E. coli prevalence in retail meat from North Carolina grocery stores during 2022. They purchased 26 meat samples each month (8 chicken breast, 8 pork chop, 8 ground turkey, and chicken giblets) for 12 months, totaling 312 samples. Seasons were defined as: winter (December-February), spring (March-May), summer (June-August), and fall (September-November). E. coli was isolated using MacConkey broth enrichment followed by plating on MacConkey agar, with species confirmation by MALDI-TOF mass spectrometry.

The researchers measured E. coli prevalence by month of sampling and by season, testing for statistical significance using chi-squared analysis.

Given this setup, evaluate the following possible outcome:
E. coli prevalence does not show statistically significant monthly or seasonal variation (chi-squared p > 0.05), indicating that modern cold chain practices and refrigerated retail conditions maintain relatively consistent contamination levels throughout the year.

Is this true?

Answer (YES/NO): NO